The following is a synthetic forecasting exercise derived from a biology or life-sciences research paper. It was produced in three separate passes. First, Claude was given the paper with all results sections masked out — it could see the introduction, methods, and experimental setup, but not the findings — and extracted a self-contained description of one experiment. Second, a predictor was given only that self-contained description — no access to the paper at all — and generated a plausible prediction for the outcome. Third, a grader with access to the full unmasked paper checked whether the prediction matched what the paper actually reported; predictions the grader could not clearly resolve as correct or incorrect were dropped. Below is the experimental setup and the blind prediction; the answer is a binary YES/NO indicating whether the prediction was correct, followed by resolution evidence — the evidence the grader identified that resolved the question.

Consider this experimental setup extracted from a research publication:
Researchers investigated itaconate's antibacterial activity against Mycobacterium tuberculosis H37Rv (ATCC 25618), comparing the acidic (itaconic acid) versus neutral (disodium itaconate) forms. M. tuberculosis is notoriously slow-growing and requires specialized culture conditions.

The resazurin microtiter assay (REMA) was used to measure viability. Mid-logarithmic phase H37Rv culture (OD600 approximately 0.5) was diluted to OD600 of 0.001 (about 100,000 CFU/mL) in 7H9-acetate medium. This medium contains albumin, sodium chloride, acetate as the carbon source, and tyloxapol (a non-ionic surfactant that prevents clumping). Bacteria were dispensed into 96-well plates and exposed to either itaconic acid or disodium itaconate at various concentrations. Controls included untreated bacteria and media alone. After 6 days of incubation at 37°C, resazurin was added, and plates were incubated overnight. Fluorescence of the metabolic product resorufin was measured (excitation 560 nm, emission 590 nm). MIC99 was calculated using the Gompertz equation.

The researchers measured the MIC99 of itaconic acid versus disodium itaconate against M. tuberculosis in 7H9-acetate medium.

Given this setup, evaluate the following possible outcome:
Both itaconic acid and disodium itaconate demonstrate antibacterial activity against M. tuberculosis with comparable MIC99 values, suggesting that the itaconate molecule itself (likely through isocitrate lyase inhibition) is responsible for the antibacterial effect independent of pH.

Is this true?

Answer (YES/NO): NO